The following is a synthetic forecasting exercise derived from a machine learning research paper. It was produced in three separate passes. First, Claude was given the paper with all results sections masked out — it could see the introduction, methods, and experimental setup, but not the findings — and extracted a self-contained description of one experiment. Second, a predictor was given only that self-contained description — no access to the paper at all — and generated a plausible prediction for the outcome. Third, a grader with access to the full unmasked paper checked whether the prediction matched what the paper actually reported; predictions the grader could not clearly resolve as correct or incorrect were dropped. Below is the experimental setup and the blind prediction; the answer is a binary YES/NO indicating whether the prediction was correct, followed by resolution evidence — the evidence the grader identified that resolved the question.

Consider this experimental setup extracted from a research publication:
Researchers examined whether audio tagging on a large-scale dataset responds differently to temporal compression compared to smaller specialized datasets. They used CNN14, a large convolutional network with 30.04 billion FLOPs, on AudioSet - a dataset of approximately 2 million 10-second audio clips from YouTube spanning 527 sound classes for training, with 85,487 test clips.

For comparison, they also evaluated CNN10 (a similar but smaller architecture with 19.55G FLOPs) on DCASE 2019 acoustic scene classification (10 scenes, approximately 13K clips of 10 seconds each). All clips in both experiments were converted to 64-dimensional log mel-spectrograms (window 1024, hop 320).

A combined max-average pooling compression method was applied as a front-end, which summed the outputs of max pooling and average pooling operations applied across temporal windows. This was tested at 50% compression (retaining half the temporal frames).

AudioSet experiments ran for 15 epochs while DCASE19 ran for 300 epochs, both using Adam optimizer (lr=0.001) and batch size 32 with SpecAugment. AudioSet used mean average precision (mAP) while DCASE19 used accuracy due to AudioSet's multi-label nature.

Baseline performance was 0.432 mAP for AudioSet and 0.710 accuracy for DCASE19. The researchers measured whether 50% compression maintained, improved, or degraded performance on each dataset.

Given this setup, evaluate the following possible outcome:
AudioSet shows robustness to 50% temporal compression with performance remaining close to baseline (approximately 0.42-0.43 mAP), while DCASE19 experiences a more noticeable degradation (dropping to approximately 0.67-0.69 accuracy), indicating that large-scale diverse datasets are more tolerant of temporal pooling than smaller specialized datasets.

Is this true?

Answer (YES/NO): NO